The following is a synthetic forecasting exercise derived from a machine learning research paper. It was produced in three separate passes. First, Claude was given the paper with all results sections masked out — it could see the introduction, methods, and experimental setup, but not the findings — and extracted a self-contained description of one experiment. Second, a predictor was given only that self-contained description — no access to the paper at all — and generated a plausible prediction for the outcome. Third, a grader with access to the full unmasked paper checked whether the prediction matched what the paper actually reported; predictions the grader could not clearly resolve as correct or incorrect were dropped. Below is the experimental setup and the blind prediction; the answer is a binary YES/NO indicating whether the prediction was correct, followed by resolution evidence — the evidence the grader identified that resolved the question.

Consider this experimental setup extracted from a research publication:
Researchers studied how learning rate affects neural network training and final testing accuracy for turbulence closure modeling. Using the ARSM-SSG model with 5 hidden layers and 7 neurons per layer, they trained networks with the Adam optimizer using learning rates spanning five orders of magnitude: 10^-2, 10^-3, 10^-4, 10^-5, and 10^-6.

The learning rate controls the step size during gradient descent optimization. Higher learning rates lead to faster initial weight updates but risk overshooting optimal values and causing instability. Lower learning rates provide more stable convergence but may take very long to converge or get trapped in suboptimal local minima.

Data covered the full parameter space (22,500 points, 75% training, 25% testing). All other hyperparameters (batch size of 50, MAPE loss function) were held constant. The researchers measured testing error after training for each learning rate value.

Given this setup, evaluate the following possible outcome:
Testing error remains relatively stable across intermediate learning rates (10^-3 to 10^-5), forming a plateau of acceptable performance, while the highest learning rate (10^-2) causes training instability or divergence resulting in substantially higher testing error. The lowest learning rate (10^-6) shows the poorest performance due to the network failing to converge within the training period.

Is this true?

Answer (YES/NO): NO